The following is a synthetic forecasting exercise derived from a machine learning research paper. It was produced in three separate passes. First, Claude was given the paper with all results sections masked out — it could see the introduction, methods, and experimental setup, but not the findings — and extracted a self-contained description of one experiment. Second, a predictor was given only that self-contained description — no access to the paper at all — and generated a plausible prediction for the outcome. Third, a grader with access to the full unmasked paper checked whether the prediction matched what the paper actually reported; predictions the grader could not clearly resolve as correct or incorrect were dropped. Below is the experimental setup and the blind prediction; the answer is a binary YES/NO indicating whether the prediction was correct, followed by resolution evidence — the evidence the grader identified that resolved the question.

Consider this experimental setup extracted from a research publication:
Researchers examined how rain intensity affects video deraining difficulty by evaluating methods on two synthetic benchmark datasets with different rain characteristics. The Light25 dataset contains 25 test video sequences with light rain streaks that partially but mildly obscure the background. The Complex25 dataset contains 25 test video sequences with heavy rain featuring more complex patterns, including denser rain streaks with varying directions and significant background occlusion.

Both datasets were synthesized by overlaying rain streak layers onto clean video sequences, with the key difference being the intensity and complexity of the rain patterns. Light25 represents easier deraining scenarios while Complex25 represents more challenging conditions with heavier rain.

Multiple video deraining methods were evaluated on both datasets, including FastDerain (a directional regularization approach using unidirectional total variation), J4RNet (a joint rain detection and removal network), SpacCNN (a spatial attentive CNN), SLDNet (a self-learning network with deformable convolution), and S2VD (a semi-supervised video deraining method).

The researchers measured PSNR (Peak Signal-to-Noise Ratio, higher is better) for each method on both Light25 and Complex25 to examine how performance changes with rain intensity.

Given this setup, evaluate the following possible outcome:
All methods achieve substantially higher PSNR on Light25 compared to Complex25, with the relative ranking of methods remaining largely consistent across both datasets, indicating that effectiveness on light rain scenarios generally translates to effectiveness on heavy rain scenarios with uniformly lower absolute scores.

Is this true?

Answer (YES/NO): NO